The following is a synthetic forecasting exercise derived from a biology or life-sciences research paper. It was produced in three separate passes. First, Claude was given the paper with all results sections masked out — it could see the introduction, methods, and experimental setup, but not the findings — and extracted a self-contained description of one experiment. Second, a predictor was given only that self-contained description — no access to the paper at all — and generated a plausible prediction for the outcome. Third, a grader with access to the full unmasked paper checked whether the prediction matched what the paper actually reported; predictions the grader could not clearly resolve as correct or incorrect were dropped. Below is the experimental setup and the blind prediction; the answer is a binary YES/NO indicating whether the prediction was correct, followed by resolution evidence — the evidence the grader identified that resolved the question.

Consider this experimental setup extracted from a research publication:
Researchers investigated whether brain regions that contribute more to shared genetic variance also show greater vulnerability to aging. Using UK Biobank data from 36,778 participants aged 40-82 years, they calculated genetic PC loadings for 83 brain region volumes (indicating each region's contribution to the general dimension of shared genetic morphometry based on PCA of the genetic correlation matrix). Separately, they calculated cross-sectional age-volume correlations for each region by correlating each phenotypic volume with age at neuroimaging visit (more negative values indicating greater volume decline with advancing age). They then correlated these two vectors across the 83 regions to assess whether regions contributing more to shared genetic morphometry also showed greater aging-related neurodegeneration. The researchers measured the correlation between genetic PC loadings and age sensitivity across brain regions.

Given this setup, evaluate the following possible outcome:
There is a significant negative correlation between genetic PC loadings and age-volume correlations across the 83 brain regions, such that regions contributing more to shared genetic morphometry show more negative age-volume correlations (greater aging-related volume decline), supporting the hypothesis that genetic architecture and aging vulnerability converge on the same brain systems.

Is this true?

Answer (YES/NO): YES